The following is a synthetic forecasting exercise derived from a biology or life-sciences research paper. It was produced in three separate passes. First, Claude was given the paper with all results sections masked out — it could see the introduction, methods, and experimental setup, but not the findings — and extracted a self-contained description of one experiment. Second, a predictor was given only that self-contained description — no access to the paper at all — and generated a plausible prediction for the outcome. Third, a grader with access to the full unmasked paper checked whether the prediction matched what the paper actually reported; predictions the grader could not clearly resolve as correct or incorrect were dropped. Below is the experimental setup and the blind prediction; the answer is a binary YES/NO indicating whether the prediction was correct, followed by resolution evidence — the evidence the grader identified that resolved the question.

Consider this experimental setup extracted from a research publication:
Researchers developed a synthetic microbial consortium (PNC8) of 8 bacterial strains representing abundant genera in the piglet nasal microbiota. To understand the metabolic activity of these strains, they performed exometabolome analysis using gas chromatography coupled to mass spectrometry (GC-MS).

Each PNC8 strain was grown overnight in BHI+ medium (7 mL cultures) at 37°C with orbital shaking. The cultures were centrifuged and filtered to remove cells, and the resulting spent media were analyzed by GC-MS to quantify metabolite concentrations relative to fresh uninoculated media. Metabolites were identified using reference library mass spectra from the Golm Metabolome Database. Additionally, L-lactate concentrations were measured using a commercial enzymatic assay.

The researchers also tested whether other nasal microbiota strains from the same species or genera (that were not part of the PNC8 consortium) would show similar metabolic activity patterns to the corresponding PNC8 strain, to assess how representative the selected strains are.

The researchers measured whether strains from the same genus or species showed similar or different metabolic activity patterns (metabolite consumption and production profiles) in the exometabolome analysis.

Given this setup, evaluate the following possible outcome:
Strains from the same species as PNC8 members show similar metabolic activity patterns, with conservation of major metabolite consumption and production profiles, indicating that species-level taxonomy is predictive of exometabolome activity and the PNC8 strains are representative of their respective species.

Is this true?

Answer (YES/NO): YES